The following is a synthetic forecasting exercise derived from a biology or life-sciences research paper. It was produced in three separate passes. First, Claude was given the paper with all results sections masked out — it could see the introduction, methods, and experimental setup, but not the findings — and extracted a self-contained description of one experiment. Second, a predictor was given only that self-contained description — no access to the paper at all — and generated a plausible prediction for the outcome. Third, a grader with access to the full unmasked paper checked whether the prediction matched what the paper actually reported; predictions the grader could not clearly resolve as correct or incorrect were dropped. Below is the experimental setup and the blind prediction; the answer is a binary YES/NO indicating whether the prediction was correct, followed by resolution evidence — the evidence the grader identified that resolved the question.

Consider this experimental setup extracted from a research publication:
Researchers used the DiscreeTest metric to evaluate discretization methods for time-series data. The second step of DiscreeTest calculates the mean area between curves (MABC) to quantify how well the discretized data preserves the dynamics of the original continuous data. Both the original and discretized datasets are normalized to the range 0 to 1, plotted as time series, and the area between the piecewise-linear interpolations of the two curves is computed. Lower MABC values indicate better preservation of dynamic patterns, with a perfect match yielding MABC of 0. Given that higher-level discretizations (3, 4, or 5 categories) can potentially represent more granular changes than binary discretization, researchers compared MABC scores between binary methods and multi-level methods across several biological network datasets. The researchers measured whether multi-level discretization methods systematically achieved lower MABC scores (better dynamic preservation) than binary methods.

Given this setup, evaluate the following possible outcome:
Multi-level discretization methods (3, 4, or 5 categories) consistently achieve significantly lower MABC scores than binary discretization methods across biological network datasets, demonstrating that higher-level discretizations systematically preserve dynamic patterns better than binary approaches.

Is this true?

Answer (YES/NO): NO